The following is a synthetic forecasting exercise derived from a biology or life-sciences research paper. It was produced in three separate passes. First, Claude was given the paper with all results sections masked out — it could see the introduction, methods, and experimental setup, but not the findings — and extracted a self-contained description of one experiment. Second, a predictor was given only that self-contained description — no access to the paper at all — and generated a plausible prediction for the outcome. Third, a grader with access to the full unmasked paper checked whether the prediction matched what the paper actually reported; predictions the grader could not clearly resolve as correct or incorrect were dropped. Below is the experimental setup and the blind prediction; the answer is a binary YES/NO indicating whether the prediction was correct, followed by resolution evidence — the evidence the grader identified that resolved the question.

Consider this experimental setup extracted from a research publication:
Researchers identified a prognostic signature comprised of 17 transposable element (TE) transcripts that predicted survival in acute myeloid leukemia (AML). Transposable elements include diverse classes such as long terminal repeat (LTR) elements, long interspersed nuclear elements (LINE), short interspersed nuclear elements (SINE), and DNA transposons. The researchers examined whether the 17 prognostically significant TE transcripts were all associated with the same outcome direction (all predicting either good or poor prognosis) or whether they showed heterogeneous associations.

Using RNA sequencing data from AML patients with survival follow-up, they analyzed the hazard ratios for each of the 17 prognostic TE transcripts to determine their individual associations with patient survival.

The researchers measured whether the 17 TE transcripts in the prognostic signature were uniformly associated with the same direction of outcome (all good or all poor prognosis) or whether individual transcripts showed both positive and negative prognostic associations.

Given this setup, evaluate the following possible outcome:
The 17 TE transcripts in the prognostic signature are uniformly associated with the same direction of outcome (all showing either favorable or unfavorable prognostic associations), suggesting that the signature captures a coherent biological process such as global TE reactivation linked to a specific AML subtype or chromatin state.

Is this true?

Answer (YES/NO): NO